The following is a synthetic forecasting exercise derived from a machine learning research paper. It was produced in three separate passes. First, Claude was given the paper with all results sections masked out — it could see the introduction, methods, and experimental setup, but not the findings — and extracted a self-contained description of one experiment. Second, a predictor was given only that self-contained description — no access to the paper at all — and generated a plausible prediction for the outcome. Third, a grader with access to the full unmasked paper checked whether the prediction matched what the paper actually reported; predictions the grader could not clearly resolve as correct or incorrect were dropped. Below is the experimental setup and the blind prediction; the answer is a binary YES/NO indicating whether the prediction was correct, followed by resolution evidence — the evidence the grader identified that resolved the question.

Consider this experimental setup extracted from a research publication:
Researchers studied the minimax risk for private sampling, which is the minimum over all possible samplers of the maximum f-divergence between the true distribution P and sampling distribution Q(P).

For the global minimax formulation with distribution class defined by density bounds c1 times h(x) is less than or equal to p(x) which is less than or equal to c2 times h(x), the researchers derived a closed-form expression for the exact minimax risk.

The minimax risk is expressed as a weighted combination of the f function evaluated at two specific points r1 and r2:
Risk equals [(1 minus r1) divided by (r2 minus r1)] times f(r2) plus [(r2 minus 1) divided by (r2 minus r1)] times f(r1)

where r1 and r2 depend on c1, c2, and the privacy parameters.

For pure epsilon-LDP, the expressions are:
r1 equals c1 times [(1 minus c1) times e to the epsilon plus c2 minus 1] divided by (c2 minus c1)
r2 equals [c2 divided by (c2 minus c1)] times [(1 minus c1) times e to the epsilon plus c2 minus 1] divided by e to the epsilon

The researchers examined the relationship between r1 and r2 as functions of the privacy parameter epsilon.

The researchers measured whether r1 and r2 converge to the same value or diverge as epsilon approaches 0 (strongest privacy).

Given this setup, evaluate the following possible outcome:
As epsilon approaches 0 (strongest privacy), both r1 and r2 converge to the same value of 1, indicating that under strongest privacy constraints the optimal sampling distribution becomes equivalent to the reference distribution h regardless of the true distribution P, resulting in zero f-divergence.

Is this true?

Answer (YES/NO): NO